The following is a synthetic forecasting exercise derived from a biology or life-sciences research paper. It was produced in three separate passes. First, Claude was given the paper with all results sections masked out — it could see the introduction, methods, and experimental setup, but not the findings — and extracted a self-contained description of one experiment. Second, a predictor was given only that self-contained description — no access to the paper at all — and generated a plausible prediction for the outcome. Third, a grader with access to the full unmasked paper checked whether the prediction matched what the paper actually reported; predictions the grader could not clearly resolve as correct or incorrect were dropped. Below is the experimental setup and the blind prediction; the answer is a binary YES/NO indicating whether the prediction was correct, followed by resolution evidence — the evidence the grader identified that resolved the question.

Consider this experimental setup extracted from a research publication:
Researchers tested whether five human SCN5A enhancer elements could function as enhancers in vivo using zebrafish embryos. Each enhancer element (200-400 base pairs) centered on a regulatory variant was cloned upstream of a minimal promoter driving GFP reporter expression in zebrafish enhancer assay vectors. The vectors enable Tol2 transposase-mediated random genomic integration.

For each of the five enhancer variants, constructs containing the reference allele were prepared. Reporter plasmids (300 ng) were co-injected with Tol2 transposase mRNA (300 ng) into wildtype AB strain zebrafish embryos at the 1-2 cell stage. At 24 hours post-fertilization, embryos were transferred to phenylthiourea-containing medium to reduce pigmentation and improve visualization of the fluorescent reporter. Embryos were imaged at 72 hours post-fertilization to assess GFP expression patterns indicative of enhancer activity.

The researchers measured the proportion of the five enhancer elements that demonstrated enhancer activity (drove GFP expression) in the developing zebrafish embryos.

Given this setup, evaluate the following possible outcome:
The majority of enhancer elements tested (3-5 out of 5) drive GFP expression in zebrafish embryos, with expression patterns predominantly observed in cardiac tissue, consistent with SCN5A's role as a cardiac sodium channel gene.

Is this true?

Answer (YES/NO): NO